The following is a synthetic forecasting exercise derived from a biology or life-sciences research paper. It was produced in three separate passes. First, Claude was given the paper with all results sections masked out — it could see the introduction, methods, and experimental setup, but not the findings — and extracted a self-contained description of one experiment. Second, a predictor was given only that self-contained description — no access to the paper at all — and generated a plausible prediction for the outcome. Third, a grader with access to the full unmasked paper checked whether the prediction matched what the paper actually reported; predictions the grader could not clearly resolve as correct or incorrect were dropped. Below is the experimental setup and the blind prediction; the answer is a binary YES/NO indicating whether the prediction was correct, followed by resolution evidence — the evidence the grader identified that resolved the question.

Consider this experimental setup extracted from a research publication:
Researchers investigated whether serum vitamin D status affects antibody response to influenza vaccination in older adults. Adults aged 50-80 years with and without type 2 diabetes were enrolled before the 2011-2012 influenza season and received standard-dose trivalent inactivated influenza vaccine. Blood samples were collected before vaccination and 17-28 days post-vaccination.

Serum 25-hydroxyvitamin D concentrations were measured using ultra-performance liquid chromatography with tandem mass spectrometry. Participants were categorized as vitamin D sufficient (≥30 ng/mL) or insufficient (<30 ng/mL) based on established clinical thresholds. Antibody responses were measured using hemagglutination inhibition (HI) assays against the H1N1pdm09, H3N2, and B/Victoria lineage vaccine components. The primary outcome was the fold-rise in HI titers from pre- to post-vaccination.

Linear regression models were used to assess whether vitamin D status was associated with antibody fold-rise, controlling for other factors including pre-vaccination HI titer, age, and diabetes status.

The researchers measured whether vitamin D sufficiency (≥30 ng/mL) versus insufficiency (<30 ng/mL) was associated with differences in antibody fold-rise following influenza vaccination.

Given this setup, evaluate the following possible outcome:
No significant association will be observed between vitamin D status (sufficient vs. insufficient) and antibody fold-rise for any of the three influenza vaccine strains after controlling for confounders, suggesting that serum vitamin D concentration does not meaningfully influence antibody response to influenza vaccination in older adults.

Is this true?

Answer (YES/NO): YES